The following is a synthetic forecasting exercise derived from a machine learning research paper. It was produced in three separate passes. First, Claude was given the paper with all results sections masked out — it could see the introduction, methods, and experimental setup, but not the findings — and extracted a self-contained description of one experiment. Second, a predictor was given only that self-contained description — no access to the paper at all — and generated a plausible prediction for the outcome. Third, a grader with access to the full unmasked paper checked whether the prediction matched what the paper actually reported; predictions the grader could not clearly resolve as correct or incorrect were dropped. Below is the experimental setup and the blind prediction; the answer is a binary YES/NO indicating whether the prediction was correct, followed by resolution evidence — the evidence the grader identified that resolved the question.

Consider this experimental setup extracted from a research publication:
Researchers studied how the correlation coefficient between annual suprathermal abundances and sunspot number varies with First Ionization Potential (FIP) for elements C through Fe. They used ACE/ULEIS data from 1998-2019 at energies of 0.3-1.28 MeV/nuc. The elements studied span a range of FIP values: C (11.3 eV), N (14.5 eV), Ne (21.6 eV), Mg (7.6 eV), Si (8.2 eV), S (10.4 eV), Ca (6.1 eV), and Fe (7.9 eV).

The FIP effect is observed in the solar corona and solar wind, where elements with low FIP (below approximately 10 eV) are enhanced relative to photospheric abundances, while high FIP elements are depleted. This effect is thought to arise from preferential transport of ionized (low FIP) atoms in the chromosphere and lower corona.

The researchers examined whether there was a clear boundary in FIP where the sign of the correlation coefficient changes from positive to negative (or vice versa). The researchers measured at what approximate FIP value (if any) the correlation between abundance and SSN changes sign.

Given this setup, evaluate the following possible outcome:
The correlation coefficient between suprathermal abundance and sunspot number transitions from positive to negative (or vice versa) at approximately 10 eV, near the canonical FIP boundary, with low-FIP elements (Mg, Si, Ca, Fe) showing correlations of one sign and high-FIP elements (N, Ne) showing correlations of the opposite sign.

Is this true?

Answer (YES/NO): NO